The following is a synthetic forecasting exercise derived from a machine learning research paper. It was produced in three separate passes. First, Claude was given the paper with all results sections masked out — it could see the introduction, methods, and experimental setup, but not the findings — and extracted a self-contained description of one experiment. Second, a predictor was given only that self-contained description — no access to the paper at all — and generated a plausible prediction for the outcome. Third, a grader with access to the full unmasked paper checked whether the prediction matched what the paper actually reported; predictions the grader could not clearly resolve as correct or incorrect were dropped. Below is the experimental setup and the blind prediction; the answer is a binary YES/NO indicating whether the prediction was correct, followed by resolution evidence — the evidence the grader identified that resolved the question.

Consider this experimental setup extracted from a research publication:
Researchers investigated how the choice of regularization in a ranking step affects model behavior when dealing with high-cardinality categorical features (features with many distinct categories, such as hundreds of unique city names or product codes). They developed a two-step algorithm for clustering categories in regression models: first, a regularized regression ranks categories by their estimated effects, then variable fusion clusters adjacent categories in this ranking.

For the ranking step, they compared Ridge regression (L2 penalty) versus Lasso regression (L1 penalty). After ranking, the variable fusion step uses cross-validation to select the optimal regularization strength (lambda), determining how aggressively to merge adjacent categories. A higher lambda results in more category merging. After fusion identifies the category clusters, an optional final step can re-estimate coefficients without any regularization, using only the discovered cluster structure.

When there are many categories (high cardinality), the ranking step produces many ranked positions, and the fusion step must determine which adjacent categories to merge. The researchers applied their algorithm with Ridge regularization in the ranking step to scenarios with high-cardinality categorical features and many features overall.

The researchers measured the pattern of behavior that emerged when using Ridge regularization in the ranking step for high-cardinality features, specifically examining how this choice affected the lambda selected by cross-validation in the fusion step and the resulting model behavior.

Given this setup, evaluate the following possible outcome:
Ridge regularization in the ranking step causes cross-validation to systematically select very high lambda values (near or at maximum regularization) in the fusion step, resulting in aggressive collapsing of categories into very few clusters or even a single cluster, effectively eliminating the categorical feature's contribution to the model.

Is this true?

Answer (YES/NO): NO